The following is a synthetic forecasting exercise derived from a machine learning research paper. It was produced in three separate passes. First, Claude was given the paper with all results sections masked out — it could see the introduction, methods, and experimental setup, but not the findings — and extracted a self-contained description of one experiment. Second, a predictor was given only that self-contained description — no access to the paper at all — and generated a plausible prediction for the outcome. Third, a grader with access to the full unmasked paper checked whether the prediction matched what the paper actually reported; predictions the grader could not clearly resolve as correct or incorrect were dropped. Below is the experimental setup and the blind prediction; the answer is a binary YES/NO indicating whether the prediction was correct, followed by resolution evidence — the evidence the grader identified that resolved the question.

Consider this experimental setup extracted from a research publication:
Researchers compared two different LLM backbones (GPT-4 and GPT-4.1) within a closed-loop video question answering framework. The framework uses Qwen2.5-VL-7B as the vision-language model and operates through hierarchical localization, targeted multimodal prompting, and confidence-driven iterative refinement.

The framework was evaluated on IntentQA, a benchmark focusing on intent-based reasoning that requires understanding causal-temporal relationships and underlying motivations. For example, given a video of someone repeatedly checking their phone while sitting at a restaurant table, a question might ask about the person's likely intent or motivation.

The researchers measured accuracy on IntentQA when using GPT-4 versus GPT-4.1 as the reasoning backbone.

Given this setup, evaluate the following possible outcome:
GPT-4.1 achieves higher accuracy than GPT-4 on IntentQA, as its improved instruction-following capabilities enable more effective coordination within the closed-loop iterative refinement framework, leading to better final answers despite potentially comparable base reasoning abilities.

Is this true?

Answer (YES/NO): YES